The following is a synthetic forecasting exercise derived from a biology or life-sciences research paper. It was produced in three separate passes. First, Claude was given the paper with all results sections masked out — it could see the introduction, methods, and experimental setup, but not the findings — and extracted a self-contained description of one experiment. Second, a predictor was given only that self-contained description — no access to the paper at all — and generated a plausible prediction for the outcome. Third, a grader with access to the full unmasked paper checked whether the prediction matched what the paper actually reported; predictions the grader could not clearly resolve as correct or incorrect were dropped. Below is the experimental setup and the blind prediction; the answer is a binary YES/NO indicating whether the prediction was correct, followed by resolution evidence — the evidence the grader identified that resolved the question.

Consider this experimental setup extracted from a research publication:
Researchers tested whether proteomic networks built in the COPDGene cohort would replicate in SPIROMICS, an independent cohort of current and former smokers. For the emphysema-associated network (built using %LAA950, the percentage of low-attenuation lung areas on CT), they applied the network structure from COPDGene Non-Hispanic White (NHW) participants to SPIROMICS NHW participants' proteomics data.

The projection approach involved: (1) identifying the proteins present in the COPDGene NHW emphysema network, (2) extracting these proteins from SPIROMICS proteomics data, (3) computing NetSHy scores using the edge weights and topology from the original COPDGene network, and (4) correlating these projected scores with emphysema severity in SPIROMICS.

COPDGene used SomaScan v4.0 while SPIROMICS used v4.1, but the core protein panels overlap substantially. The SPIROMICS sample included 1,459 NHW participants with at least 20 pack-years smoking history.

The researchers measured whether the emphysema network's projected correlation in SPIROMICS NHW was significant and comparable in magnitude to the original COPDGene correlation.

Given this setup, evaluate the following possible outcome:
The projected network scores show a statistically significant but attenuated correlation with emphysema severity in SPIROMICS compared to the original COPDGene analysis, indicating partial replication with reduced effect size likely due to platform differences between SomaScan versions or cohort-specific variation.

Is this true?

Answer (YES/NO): NO